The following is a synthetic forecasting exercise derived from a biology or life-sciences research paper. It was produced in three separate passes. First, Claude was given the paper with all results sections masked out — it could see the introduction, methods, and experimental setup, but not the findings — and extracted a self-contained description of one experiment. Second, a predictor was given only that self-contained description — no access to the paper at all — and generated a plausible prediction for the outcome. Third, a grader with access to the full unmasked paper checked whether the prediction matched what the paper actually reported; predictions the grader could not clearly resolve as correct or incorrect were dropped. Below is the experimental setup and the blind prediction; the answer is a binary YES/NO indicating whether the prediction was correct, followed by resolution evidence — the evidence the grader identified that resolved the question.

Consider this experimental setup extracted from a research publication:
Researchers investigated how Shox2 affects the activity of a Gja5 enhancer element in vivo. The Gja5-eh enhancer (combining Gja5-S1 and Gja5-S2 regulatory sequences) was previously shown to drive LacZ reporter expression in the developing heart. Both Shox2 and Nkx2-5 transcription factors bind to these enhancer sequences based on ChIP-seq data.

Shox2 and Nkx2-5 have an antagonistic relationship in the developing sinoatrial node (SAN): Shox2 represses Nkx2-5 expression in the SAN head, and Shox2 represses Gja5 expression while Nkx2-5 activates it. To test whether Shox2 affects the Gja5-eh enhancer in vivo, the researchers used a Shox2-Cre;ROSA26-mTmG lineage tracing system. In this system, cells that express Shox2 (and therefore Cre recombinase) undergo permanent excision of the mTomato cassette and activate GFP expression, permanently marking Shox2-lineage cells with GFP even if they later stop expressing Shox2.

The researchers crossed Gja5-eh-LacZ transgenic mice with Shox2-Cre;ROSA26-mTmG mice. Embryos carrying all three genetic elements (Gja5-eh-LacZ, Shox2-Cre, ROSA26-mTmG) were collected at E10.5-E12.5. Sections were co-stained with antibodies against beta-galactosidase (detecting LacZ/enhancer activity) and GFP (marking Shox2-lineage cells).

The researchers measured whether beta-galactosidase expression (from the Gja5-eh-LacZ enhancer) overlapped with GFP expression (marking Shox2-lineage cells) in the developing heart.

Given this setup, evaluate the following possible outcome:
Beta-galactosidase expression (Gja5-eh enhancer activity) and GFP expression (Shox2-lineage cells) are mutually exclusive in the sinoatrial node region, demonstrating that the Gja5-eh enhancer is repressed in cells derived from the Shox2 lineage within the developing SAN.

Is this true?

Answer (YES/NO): YES